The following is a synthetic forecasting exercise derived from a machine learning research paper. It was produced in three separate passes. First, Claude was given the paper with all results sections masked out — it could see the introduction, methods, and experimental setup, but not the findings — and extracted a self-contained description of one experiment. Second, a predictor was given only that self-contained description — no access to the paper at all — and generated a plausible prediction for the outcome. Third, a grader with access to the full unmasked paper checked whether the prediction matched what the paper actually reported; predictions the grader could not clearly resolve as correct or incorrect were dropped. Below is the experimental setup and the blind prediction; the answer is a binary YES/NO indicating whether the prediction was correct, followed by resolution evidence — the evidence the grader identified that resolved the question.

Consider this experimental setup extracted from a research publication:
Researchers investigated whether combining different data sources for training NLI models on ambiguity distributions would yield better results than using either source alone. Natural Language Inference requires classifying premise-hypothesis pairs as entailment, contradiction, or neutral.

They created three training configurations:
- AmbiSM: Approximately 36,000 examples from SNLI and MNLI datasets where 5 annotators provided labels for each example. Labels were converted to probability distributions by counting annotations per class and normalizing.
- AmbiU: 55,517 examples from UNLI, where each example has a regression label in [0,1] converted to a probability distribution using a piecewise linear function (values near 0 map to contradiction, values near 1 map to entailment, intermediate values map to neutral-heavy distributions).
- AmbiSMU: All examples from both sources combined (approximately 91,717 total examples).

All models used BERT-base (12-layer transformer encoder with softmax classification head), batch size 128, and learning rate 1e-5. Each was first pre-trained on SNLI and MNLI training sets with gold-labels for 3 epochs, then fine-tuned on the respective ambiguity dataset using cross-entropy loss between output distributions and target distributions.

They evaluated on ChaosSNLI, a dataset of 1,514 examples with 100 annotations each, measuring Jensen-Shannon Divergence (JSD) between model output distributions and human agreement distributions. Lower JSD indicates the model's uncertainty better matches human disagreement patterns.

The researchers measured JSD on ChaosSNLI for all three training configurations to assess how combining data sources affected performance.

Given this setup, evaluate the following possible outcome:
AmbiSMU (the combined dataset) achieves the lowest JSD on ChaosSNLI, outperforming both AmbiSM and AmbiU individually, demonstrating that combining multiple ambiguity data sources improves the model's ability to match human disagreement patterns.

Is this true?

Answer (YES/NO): NO